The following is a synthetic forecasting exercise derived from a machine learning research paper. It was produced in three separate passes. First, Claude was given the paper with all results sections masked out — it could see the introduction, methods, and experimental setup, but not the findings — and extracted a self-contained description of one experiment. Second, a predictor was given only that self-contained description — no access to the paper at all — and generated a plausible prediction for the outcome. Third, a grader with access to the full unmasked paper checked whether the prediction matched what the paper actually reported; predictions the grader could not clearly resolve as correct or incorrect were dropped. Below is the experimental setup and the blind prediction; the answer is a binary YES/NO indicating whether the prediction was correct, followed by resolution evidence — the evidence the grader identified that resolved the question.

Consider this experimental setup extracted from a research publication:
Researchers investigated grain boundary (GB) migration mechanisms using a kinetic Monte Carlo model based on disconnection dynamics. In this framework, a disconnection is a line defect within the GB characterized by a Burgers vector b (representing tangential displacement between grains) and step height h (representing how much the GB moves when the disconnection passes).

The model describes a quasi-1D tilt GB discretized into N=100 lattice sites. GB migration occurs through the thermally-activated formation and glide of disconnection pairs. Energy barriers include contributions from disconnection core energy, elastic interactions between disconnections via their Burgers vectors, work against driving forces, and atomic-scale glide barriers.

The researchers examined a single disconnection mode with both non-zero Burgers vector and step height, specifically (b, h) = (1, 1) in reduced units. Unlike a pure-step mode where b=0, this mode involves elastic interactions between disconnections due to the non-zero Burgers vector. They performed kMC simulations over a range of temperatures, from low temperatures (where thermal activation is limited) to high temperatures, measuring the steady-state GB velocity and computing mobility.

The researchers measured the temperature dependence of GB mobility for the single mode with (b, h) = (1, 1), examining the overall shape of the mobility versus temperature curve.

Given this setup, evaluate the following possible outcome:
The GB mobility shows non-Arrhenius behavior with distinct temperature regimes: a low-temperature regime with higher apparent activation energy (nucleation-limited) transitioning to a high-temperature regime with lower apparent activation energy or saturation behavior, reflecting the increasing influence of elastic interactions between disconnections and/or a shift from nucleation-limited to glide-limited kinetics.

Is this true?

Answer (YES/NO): NO